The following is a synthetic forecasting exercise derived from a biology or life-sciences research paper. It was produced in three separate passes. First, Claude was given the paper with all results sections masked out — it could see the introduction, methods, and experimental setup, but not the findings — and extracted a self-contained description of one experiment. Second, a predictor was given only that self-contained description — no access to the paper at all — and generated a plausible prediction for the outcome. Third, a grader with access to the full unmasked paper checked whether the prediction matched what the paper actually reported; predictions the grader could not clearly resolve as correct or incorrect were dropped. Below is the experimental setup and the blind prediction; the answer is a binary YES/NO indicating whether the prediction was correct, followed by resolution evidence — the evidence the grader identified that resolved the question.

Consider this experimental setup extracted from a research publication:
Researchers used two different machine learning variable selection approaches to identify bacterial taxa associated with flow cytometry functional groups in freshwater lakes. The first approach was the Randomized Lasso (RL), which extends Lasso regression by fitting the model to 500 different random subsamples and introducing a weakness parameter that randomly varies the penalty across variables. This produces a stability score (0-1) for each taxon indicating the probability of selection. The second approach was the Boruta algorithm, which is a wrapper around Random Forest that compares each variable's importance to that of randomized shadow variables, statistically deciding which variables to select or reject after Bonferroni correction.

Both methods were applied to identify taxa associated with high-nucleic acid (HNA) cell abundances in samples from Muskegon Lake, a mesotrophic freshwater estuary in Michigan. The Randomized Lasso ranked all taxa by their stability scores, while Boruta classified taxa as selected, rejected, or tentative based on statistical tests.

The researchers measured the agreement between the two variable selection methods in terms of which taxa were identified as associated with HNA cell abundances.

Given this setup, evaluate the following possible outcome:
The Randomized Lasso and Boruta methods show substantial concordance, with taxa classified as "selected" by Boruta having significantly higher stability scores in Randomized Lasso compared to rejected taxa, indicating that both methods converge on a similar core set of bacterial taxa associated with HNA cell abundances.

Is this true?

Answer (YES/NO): NO